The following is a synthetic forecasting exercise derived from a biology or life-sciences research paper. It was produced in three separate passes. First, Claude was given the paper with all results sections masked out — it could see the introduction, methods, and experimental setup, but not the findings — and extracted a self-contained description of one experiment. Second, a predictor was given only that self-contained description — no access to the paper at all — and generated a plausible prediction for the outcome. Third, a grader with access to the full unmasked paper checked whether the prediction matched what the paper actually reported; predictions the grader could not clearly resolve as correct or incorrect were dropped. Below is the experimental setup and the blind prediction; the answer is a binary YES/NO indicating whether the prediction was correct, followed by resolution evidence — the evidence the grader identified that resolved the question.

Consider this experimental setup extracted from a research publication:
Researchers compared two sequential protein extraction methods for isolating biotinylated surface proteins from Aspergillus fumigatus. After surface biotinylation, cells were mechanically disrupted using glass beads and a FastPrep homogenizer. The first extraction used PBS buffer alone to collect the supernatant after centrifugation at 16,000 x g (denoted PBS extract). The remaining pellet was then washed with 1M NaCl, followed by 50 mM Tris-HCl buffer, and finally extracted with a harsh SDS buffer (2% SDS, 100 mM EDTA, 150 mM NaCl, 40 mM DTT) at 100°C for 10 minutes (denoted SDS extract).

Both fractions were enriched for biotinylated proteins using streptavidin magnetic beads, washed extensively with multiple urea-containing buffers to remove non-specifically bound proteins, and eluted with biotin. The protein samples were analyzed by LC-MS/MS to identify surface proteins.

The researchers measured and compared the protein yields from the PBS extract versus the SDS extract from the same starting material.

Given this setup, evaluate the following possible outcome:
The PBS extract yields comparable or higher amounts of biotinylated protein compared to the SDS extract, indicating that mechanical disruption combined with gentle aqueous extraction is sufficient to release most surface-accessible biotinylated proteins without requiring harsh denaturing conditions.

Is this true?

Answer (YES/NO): YES